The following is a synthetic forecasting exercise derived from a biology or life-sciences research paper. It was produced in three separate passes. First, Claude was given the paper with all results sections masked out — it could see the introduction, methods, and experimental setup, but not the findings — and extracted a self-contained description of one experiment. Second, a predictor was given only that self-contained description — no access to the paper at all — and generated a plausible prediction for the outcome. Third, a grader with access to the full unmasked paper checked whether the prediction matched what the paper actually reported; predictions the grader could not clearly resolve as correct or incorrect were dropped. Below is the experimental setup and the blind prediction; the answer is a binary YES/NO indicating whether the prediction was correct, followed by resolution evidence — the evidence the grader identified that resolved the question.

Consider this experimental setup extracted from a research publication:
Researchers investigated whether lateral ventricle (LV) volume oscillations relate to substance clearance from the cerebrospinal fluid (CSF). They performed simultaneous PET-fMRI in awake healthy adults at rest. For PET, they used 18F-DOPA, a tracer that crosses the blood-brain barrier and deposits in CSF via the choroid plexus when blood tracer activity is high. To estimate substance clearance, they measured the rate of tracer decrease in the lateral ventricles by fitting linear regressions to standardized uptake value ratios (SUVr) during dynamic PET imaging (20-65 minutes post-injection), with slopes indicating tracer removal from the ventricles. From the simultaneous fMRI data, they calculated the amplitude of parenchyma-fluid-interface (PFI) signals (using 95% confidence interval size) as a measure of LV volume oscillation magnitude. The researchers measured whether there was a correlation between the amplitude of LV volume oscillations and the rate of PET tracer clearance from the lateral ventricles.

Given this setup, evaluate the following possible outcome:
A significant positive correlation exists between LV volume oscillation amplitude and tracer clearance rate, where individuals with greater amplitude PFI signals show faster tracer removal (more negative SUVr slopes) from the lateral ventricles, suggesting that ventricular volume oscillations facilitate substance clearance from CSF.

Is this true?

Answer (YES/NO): NO